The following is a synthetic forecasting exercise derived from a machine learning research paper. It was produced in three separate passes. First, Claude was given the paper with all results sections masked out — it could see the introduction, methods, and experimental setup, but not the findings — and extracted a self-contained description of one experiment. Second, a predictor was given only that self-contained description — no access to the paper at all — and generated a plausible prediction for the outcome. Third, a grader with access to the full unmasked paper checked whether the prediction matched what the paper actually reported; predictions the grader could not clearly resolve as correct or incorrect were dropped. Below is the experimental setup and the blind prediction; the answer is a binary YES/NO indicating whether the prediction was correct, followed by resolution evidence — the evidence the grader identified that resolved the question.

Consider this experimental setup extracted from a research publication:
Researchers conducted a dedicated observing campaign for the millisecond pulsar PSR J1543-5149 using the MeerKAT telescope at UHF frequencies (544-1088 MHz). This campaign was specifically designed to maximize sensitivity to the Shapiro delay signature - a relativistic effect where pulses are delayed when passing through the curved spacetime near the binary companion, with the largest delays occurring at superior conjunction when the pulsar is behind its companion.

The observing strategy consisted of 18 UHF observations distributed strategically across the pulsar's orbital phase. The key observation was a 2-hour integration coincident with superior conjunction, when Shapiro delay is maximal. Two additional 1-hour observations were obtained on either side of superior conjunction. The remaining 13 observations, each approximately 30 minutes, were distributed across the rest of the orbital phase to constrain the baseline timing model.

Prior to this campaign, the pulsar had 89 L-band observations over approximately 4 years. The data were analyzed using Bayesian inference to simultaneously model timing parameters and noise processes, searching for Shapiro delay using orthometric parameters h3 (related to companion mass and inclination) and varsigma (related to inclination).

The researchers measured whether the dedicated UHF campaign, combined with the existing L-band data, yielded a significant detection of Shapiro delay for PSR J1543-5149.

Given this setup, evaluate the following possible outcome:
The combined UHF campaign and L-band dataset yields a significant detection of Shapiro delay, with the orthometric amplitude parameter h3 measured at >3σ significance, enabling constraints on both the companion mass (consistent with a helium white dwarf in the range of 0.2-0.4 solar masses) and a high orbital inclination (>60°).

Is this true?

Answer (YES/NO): YES